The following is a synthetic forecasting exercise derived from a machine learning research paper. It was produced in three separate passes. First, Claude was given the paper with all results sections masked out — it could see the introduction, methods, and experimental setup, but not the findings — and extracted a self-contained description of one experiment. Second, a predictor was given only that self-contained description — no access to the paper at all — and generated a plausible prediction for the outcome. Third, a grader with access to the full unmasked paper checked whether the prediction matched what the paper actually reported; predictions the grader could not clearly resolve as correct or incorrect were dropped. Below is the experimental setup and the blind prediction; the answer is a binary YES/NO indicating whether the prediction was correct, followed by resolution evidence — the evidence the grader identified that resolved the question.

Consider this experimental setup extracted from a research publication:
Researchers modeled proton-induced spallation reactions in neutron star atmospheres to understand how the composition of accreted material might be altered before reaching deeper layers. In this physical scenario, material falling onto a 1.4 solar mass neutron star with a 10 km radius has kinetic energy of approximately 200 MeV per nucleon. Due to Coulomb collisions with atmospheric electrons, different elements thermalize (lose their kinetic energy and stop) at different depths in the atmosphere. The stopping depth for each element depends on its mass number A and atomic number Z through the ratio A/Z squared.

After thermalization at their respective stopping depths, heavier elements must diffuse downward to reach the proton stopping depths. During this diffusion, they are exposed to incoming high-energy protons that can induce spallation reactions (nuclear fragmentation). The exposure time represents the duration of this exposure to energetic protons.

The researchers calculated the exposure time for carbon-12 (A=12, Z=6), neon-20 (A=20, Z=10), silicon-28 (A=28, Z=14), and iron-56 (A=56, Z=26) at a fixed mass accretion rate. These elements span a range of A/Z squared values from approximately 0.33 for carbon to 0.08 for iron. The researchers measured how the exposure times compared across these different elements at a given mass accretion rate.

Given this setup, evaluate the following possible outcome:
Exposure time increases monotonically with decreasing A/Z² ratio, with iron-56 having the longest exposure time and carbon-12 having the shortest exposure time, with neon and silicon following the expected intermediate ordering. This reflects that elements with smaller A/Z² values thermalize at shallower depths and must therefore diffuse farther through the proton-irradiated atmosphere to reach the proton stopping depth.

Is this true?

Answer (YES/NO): NO